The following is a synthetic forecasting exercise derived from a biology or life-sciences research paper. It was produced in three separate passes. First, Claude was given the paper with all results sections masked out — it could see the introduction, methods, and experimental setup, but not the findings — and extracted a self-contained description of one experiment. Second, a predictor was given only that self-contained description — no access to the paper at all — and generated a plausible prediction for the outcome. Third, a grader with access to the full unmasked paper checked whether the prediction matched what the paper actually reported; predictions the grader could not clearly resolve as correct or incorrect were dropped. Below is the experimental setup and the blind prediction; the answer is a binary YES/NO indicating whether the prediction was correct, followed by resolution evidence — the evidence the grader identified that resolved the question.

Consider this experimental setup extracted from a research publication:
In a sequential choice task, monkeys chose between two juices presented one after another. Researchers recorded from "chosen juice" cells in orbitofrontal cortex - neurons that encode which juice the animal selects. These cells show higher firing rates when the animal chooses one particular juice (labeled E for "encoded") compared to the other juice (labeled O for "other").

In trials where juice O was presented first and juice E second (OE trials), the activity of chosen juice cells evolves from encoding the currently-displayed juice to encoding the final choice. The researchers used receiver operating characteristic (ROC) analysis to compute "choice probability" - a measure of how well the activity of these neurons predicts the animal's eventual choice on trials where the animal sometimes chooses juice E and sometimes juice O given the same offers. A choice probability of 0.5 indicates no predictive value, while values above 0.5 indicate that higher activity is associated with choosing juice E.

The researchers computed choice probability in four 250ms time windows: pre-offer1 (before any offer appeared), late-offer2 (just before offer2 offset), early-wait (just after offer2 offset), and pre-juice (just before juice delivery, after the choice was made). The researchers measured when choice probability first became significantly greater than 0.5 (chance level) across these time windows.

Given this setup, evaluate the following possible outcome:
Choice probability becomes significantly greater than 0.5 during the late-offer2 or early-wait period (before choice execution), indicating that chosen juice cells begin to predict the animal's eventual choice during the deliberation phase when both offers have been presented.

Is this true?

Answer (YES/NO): NO